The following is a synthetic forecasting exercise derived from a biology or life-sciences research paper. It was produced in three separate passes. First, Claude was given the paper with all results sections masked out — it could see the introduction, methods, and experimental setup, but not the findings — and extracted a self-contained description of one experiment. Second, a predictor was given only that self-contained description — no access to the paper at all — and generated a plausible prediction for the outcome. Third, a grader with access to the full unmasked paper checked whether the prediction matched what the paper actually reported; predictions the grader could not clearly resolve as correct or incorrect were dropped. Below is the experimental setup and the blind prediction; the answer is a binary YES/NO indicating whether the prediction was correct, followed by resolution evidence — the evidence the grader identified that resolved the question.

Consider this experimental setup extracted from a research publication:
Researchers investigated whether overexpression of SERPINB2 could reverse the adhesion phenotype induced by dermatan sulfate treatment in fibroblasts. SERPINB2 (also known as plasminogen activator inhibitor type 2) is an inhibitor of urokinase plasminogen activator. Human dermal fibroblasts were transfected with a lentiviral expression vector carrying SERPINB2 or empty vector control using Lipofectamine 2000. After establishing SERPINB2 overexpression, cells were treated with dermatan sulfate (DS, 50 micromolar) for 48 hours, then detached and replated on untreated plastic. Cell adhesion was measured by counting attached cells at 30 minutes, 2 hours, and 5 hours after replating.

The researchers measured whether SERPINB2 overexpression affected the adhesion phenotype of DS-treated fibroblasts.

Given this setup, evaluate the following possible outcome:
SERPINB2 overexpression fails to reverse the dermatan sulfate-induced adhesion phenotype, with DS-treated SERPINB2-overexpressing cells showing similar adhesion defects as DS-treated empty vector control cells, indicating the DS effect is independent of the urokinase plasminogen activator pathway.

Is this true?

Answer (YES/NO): NO